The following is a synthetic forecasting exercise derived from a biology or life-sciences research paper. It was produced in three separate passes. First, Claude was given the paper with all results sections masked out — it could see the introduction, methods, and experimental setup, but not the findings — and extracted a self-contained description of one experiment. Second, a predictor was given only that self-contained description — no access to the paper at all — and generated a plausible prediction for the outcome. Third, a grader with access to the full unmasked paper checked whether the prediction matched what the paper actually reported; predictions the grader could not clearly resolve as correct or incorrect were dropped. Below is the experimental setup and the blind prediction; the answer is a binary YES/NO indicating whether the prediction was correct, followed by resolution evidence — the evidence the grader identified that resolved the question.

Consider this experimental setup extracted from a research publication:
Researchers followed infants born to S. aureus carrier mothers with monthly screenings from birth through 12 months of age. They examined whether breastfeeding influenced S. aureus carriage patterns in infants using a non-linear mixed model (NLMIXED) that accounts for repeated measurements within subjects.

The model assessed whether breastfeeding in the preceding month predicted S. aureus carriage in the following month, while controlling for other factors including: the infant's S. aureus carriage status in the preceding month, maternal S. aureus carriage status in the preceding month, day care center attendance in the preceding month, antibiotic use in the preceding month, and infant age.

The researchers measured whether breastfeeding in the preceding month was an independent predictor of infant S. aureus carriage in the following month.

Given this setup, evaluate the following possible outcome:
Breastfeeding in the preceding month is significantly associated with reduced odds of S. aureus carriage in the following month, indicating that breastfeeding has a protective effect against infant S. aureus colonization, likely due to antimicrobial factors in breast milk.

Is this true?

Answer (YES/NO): NO